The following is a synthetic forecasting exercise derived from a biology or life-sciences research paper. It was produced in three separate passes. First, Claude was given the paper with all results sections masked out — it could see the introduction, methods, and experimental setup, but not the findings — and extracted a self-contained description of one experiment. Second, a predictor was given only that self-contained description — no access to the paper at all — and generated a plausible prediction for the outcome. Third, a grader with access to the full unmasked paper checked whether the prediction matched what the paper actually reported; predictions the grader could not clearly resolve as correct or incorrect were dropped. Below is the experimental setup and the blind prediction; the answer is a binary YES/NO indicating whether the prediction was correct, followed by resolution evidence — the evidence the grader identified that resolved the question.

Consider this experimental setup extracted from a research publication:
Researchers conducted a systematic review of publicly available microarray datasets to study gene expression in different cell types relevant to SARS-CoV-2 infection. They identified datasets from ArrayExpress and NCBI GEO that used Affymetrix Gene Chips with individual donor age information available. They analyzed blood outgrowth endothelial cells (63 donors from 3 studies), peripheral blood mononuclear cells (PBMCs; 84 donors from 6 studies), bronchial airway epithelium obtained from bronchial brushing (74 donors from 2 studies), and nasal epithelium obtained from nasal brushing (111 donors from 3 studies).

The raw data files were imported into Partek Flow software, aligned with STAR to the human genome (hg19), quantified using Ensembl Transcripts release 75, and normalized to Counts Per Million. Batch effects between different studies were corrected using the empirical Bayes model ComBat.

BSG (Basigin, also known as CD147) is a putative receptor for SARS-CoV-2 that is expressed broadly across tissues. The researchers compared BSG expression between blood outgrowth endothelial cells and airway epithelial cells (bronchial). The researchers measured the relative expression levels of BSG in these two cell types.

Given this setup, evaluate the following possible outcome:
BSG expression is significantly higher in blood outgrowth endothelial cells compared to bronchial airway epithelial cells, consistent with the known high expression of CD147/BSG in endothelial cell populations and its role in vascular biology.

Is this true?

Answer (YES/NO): YES